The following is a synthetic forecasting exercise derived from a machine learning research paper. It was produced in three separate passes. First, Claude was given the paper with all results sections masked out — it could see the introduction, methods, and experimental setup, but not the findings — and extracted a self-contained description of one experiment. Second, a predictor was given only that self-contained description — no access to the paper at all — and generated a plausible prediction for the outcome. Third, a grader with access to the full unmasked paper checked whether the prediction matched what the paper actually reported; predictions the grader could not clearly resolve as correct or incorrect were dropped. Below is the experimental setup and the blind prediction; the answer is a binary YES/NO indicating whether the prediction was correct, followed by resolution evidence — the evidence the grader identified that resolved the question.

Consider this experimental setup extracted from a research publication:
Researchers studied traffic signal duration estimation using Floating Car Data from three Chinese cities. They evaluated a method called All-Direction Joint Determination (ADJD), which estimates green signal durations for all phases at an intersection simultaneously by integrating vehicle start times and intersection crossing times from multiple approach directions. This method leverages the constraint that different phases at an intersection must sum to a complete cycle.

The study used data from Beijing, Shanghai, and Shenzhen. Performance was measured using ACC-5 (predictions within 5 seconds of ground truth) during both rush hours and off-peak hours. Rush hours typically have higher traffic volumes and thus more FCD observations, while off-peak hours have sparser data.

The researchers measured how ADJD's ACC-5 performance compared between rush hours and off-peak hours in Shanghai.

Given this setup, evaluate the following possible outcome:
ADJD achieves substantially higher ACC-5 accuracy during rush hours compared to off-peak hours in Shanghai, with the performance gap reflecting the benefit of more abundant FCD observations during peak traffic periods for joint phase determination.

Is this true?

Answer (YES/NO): YES